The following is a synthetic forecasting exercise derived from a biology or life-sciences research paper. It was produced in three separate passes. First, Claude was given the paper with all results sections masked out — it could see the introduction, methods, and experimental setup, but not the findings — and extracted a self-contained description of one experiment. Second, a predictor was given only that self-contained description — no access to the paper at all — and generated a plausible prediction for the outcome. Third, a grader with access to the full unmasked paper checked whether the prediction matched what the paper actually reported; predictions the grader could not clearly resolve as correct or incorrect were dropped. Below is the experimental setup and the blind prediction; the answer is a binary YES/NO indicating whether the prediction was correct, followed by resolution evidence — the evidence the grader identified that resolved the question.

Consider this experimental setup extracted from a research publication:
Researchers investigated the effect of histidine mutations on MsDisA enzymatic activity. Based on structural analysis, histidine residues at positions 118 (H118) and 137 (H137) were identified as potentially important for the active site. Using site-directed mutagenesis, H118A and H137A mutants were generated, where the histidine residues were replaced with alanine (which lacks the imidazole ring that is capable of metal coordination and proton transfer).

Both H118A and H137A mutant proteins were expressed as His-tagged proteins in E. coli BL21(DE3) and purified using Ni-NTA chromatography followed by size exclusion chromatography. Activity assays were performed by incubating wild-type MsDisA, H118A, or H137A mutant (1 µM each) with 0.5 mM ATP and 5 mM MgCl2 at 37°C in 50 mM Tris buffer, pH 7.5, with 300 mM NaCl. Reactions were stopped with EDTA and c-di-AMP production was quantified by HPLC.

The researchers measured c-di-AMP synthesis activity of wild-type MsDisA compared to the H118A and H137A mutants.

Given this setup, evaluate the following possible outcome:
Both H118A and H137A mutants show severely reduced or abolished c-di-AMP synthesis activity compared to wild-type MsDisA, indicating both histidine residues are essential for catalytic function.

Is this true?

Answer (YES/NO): NO